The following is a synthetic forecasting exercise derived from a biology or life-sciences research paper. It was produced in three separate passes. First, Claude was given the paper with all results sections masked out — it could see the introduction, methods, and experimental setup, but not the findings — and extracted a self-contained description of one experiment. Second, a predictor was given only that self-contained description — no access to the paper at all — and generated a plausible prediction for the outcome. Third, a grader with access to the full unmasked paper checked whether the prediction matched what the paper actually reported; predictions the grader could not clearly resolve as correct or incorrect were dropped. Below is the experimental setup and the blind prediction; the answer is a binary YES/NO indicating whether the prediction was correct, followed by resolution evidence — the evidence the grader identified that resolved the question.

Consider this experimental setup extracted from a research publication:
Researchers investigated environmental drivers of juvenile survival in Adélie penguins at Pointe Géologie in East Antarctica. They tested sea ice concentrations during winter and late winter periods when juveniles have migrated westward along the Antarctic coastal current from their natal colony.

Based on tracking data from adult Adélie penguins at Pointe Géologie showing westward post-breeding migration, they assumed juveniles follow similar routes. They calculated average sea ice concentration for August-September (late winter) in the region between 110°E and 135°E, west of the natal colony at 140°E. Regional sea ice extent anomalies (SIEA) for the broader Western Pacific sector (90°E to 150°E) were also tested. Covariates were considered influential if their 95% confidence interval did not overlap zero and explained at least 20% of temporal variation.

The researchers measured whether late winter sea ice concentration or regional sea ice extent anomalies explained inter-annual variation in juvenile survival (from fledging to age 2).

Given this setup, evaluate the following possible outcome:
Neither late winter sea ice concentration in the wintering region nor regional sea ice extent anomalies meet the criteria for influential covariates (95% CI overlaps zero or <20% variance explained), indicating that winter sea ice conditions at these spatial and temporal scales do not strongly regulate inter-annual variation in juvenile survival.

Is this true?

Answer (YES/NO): YES